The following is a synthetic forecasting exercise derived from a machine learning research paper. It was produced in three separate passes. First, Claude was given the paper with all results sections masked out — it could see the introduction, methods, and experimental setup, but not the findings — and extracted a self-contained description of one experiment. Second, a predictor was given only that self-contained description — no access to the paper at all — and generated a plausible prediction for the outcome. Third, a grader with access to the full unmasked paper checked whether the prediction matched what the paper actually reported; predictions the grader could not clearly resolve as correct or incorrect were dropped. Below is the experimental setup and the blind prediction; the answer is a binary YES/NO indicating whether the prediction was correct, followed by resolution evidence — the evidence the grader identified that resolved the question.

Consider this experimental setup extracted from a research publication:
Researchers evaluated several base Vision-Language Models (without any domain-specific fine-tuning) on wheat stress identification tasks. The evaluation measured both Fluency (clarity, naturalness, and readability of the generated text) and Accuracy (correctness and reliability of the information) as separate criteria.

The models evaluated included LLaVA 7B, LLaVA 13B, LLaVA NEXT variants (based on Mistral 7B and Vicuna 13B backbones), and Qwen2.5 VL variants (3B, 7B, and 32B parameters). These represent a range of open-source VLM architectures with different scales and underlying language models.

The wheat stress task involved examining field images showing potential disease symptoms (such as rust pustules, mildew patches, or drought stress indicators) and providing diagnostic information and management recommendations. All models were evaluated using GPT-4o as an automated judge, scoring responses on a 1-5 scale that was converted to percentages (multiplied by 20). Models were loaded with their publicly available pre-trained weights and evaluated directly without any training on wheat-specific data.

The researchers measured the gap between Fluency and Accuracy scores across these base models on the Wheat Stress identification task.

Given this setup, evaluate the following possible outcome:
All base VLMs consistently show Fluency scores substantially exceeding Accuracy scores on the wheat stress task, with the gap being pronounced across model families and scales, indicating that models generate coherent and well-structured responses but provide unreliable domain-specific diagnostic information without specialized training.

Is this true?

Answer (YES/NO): YES